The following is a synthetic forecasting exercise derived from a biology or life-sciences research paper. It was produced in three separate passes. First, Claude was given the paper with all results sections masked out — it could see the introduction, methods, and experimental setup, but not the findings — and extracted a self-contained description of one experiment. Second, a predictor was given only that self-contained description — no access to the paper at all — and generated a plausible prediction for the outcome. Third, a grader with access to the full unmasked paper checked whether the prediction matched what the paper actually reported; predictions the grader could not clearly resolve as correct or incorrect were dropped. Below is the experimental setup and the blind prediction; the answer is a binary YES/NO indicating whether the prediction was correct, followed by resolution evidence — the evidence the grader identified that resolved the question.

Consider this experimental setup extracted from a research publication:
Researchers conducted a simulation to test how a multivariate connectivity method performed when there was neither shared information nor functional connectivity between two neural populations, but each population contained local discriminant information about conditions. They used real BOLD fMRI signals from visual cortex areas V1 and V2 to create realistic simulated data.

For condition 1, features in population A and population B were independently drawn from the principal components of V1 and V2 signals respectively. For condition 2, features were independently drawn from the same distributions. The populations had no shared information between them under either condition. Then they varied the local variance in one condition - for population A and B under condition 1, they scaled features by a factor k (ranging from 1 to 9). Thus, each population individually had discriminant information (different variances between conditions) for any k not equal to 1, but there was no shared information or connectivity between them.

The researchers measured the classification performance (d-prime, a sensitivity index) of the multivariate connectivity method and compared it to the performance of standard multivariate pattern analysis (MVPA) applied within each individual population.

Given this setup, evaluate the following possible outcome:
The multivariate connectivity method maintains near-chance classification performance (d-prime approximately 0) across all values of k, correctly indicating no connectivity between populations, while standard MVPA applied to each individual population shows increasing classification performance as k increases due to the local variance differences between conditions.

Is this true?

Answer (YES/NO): YES